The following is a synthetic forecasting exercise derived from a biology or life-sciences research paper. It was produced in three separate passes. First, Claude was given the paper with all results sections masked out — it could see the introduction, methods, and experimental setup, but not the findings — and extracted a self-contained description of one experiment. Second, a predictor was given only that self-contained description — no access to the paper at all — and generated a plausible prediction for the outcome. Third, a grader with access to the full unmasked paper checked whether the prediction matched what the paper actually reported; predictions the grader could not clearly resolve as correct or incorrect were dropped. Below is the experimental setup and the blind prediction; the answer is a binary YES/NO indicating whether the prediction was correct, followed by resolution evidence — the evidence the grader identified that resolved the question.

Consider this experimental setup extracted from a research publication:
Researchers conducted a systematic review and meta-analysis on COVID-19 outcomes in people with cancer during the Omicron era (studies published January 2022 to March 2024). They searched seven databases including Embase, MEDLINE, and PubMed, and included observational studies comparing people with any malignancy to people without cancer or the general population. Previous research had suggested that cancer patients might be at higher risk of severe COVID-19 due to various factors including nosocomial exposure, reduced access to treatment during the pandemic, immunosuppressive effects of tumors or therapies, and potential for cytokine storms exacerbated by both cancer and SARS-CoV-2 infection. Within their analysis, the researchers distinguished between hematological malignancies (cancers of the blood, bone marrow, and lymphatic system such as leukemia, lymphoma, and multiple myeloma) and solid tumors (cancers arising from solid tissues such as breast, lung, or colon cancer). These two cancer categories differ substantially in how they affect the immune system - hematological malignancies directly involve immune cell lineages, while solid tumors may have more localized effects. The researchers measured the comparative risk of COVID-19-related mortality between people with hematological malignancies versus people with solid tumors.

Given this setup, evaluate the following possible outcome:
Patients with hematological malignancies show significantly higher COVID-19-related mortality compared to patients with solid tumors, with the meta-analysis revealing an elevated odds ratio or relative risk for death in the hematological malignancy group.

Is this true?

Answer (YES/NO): YES